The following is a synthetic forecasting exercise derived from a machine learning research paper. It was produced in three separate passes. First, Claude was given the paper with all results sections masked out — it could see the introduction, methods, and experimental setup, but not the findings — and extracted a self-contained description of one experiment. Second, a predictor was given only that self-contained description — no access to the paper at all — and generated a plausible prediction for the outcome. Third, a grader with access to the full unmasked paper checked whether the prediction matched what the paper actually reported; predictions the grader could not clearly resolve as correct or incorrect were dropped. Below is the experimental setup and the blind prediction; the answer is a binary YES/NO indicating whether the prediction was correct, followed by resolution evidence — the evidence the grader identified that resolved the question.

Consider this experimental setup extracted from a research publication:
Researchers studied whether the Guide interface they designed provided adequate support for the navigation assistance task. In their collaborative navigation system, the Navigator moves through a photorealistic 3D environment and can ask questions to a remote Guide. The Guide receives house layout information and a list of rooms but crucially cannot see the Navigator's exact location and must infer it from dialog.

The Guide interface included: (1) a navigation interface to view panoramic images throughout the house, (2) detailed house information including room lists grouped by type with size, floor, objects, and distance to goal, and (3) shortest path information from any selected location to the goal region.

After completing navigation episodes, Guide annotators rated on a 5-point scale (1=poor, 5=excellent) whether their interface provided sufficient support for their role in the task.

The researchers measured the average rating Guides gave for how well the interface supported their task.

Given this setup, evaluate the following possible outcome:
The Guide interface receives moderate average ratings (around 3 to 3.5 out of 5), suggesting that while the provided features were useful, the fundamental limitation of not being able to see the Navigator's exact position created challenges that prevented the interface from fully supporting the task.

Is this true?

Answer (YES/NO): NO